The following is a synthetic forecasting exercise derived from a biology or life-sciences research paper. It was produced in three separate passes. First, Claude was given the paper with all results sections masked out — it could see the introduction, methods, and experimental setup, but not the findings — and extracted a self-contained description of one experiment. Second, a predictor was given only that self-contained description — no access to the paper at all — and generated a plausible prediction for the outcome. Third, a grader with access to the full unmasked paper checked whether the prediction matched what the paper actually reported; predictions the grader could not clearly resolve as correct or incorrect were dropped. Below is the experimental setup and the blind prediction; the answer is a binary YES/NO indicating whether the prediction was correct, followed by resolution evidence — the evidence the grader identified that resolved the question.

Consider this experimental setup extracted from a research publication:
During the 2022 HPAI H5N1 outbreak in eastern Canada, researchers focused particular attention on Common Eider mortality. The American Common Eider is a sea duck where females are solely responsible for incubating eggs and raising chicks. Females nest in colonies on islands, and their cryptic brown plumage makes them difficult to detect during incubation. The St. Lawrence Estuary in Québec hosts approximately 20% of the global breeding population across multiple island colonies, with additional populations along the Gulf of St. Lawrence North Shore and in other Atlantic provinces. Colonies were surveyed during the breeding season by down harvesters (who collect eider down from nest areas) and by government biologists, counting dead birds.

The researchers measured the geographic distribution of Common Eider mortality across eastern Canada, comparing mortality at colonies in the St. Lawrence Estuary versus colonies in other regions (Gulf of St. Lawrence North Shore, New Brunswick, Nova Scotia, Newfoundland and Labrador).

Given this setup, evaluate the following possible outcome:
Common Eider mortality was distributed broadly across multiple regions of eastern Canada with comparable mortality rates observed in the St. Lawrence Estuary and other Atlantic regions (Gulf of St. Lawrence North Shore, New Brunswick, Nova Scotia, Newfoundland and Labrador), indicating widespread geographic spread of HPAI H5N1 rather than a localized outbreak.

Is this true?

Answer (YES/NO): NO